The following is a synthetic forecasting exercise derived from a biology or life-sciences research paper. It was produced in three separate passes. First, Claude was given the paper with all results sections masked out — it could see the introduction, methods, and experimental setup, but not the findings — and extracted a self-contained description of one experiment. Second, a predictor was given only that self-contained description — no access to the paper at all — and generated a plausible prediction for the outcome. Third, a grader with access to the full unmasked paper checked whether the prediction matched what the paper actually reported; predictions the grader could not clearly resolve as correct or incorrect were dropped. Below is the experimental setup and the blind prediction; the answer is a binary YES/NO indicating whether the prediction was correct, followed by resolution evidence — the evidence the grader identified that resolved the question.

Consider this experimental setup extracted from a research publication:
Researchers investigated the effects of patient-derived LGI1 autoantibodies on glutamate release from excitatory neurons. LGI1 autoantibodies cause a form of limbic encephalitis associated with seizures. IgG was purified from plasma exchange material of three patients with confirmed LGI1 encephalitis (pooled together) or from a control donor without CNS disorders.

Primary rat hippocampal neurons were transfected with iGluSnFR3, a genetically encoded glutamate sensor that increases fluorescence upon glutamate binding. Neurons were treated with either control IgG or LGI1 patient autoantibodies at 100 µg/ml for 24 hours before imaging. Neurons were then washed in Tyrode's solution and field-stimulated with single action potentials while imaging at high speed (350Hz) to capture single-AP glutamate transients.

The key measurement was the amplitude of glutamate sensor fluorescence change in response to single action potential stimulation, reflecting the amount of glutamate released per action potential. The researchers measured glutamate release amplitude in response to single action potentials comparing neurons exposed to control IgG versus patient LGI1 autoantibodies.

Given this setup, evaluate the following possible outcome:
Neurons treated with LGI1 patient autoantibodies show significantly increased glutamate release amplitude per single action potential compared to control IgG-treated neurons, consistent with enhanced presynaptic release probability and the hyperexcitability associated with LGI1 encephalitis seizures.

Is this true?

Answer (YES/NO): YES